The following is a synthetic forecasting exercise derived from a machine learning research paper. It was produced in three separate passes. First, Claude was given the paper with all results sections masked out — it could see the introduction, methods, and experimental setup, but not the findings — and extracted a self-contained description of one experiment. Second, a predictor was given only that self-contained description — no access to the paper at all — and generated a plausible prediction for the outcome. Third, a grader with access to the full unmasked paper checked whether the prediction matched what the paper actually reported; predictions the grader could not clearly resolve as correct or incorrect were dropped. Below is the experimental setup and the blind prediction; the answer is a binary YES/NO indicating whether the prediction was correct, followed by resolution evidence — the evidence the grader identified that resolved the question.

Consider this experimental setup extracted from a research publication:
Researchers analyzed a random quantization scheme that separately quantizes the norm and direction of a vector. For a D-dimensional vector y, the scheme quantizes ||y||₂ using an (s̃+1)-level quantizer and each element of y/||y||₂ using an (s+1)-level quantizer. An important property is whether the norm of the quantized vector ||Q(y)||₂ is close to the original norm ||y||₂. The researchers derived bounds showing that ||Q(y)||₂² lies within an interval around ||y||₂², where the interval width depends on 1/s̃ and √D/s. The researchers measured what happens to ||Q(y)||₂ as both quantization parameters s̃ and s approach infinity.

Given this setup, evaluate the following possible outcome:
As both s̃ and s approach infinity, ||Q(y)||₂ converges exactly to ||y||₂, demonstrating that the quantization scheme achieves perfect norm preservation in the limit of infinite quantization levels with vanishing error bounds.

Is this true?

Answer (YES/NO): YES